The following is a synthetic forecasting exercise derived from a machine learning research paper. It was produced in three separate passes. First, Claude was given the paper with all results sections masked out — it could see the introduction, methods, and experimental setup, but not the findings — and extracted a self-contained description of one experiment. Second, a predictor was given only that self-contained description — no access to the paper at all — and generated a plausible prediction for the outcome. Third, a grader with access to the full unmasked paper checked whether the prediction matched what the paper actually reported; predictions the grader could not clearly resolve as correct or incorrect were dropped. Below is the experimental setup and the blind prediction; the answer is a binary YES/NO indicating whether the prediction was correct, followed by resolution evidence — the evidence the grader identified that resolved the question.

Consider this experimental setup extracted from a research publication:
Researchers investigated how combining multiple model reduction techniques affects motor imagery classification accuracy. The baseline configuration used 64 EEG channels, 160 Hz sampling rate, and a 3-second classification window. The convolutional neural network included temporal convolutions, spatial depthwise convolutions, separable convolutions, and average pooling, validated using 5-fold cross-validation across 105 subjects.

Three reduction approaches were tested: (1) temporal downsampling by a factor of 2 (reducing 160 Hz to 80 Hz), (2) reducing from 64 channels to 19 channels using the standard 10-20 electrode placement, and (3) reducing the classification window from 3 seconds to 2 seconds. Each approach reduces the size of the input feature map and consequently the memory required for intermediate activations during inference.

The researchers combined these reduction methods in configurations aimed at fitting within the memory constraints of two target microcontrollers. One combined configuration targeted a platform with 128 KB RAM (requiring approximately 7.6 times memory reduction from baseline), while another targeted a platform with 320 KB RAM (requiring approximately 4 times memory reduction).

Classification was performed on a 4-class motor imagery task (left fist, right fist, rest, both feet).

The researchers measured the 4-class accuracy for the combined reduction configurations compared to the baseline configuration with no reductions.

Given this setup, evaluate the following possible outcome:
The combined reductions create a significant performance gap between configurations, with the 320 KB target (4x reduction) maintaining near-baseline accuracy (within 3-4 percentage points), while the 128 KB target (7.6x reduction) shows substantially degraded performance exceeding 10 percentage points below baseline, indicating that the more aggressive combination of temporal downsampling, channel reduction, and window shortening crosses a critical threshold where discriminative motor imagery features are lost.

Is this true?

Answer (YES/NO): NO